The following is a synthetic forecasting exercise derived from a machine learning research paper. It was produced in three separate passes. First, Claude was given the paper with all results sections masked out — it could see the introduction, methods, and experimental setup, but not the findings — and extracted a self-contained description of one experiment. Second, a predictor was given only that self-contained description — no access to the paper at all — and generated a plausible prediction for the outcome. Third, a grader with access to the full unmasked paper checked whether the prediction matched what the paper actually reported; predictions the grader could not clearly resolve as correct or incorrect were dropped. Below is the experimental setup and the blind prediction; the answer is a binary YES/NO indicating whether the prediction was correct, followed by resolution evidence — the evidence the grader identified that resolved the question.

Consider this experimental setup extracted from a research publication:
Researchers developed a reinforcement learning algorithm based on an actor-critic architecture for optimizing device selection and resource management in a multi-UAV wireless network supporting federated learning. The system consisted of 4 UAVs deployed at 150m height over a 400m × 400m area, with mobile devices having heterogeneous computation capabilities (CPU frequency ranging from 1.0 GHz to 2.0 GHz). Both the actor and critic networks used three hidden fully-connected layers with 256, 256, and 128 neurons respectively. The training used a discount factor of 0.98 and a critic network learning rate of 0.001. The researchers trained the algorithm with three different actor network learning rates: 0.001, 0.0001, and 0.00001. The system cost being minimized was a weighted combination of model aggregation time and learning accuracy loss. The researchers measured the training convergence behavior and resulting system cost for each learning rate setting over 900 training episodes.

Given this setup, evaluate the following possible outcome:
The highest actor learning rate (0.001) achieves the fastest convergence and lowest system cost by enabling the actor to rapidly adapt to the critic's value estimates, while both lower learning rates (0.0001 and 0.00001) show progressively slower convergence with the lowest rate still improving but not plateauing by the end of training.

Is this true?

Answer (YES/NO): NO